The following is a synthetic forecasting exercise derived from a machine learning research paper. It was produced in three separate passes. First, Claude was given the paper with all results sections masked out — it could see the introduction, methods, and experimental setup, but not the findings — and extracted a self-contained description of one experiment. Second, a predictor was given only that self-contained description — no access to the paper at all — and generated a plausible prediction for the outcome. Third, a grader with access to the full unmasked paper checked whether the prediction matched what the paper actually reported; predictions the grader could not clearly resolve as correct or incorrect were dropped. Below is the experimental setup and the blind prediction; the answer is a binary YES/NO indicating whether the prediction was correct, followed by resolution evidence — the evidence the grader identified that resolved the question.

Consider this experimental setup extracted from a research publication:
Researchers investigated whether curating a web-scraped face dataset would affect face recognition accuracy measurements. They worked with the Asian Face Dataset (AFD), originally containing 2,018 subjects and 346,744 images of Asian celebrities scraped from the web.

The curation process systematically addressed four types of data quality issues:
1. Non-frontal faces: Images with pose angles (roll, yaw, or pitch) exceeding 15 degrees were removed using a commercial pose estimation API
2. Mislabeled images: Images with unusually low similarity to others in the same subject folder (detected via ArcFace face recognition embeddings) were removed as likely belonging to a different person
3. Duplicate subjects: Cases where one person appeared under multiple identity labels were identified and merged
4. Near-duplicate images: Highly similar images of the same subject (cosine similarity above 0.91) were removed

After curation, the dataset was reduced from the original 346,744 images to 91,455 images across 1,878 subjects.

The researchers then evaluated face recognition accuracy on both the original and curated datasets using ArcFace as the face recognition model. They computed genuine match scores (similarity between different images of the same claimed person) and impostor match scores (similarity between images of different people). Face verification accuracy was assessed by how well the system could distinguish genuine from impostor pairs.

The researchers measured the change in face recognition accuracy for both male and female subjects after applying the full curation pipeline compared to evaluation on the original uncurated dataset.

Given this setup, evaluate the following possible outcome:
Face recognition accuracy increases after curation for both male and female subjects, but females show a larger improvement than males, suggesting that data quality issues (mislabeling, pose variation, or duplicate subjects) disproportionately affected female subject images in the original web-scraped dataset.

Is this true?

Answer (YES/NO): NO